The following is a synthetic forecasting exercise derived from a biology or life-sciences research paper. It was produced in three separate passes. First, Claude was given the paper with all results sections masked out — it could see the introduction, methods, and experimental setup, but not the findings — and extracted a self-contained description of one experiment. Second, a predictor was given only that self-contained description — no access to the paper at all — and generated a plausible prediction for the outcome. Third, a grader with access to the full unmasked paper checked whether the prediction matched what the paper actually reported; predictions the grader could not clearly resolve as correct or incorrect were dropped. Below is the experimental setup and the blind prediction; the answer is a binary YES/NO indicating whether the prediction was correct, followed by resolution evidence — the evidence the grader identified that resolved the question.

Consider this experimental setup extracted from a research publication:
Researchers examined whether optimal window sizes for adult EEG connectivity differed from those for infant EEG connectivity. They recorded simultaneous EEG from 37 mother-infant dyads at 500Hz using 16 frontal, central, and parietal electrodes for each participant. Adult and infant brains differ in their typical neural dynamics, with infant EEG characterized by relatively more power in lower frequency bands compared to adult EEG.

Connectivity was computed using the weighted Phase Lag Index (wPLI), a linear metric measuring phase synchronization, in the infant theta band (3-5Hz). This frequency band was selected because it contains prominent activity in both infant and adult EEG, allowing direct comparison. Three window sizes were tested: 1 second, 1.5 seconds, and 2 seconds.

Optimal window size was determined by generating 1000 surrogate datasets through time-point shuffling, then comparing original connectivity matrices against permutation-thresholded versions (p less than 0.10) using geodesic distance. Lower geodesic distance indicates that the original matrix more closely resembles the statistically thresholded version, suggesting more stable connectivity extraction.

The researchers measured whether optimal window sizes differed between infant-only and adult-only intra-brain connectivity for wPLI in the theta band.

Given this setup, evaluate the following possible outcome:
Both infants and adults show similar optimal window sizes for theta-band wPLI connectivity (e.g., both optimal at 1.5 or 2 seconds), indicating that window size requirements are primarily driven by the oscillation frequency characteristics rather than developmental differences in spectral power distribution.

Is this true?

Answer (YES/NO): NO